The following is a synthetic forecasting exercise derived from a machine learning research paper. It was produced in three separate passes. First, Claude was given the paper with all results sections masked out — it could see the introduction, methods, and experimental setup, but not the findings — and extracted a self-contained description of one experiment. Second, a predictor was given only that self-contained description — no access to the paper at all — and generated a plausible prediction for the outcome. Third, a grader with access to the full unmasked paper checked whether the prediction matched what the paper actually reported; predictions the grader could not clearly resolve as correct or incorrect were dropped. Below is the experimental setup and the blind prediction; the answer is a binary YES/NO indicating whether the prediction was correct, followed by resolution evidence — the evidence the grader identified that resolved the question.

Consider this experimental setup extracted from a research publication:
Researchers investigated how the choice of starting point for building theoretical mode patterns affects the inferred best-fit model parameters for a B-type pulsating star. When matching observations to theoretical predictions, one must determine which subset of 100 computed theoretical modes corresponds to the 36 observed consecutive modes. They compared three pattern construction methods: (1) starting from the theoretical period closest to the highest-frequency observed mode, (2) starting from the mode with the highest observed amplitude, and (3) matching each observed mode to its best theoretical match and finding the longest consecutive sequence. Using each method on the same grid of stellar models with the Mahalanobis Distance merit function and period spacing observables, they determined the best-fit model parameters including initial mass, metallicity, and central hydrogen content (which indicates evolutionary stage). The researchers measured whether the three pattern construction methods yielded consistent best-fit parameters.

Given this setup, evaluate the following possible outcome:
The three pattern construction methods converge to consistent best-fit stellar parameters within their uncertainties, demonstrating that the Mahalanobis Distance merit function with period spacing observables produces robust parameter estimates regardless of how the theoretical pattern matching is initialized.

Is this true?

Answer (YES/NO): NO